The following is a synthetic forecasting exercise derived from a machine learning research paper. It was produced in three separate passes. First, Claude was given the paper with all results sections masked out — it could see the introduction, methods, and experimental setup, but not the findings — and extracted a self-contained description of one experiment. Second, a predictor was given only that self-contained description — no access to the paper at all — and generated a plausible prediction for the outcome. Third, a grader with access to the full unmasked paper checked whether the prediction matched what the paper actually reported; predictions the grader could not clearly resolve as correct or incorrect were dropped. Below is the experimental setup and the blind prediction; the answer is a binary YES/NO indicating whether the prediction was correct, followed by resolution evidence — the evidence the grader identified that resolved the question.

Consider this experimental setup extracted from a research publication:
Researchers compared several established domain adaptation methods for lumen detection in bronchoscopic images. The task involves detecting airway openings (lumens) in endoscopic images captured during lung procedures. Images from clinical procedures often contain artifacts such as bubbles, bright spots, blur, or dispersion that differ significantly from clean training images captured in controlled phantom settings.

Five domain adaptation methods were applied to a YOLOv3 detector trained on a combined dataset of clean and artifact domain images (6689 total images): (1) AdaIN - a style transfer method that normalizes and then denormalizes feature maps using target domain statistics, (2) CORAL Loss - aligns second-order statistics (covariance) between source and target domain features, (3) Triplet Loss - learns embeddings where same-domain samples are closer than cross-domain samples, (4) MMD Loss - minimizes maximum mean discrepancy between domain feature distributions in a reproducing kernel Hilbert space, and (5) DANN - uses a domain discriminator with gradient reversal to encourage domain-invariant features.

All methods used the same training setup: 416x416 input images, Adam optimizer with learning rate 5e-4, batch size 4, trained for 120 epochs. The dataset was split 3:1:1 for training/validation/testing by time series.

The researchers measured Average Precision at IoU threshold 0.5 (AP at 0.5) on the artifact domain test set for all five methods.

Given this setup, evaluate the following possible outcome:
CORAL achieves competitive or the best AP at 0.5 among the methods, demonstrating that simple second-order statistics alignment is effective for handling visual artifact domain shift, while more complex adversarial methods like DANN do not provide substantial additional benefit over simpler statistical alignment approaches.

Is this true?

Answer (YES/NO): NO